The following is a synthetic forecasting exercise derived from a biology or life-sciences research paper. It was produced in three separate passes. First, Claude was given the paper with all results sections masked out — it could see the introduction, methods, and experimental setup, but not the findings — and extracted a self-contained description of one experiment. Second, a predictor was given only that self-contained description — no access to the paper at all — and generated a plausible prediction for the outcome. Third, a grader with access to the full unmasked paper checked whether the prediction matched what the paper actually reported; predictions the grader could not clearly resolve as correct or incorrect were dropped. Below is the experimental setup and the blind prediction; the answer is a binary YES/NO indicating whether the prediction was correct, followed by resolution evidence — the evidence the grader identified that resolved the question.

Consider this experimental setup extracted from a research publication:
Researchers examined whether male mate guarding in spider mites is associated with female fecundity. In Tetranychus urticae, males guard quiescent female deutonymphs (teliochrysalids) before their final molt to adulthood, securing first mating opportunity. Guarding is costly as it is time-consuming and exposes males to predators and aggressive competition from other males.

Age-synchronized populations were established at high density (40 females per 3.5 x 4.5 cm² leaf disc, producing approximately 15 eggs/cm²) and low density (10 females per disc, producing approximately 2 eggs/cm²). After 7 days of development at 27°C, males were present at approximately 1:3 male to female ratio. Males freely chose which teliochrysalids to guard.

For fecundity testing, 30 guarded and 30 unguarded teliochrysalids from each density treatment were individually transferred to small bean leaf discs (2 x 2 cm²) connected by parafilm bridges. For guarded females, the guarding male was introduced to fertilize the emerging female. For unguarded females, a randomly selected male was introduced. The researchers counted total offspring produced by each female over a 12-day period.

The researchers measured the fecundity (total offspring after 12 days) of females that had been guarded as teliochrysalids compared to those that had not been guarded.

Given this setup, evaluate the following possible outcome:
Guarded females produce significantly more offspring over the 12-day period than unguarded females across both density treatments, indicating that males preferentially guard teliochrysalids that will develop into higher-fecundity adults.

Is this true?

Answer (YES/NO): YES